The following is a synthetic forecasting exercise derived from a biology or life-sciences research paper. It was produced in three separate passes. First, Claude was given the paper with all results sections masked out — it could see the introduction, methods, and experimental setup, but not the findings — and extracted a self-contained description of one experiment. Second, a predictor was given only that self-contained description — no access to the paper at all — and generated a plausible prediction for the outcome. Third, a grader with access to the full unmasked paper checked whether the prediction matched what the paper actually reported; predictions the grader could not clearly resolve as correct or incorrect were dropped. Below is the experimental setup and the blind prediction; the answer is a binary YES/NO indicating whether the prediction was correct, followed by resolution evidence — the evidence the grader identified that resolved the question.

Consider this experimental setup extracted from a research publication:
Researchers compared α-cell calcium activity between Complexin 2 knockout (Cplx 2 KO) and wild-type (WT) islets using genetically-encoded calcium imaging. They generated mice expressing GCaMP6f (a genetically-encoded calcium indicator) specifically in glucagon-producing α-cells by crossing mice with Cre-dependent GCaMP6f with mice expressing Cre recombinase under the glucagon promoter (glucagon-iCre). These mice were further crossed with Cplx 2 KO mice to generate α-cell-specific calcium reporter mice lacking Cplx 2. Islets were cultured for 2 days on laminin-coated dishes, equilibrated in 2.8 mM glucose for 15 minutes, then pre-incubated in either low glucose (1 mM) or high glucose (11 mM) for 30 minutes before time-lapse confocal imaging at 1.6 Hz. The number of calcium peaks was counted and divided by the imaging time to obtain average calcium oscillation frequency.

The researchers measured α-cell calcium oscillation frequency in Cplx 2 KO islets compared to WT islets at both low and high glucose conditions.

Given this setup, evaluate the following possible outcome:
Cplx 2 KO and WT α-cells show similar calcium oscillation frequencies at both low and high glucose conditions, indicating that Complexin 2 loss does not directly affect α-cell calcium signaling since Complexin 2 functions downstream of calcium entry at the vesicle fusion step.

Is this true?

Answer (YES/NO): YES